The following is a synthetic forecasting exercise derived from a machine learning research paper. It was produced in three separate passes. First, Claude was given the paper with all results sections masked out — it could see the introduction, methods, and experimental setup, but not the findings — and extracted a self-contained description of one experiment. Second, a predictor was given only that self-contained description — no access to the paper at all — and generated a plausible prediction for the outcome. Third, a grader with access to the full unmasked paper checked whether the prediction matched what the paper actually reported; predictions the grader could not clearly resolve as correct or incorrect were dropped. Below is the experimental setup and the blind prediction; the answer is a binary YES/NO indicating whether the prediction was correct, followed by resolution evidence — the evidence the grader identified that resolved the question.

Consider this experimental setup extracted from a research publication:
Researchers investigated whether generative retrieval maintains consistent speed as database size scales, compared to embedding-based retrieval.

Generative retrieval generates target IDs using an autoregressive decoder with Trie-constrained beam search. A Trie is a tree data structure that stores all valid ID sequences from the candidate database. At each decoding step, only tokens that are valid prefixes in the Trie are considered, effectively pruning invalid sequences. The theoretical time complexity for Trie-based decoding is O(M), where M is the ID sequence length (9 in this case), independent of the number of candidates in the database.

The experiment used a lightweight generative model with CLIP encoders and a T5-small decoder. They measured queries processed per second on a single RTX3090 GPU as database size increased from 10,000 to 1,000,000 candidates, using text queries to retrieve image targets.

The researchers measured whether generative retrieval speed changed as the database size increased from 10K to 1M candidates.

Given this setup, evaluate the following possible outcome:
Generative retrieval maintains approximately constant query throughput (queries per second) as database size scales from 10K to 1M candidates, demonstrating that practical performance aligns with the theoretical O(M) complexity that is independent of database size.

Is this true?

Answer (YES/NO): YES